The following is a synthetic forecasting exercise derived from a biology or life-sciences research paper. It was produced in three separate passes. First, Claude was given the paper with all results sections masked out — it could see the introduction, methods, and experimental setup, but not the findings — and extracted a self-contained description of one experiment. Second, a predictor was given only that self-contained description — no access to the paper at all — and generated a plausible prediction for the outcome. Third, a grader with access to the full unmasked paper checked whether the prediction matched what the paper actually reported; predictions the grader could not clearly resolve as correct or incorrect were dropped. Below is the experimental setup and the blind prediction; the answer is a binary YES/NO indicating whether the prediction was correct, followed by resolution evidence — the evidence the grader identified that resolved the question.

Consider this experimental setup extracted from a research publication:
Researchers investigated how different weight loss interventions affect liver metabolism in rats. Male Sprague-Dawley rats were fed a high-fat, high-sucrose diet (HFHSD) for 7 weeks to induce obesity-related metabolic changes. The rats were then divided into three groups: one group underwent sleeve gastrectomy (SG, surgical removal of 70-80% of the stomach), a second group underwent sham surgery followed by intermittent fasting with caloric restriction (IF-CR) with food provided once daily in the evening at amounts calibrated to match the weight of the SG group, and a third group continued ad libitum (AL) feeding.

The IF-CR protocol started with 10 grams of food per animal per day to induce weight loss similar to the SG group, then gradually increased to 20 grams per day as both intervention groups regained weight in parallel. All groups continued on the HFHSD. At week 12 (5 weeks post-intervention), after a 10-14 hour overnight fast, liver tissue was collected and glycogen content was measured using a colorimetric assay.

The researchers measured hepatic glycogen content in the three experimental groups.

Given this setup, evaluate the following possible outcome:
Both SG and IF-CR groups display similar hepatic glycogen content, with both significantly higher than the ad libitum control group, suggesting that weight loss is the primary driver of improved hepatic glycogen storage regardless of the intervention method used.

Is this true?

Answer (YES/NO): NO